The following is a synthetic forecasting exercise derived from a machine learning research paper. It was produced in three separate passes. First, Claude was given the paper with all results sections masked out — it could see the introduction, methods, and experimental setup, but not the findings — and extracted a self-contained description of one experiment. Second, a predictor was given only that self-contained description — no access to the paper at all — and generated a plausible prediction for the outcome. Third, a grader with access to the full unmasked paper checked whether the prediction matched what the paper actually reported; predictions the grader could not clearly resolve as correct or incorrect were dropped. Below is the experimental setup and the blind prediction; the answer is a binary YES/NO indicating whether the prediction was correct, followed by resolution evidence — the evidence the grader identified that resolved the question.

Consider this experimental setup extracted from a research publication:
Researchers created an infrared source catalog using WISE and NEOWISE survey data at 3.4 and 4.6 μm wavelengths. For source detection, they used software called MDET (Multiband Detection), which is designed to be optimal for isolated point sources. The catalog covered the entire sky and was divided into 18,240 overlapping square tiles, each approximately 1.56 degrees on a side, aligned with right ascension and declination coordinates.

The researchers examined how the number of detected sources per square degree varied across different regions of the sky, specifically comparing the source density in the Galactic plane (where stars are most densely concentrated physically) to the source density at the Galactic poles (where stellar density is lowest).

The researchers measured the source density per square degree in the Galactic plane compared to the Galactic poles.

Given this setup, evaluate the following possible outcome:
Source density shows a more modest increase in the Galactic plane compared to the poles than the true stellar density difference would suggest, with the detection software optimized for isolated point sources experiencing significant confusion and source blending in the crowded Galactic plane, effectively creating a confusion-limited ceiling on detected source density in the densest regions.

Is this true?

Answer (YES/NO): NO